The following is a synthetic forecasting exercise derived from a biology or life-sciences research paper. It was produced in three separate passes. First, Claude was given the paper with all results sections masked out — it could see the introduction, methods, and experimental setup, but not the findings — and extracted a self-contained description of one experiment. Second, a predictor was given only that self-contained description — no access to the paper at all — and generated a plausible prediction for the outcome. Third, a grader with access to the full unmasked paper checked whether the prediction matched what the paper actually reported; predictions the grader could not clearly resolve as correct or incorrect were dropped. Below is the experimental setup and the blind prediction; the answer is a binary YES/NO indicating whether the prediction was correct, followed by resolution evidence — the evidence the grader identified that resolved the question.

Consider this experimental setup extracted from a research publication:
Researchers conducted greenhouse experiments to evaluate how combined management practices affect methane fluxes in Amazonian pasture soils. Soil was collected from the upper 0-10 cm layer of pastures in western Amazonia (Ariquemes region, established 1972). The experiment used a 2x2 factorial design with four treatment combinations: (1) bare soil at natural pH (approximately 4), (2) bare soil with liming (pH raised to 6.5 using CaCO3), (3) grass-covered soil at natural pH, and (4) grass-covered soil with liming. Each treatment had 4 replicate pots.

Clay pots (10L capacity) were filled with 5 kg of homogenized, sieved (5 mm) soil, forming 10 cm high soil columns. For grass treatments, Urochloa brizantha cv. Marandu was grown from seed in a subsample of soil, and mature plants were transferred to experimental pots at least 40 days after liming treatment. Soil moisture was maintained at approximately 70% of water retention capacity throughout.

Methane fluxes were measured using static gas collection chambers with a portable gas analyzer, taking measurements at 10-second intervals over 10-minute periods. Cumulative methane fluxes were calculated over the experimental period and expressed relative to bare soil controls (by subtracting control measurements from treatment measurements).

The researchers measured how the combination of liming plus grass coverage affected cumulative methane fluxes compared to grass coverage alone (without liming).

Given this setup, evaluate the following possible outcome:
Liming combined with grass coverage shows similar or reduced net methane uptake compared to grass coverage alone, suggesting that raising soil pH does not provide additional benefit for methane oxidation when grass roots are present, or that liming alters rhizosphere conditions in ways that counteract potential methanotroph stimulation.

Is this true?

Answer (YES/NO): YES